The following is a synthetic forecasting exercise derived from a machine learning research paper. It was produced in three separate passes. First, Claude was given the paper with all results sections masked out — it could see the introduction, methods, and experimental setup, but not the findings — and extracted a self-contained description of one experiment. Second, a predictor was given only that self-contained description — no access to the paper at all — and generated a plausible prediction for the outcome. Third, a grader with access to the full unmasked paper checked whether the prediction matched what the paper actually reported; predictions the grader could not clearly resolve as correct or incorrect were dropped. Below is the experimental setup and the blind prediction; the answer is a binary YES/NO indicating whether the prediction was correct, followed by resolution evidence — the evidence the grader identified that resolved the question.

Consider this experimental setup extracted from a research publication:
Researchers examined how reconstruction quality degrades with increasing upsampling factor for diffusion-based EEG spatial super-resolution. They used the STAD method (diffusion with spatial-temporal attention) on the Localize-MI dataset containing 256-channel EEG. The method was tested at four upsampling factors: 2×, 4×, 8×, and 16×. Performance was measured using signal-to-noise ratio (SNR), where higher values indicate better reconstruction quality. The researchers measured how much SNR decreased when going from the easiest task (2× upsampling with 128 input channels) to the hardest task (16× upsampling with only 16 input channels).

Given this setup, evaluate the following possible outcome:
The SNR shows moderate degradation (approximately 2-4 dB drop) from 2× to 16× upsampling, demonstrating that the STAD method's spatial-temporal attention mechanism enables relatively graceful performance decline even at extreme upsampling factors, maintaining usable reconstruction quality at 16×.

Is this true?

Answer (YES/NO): YES